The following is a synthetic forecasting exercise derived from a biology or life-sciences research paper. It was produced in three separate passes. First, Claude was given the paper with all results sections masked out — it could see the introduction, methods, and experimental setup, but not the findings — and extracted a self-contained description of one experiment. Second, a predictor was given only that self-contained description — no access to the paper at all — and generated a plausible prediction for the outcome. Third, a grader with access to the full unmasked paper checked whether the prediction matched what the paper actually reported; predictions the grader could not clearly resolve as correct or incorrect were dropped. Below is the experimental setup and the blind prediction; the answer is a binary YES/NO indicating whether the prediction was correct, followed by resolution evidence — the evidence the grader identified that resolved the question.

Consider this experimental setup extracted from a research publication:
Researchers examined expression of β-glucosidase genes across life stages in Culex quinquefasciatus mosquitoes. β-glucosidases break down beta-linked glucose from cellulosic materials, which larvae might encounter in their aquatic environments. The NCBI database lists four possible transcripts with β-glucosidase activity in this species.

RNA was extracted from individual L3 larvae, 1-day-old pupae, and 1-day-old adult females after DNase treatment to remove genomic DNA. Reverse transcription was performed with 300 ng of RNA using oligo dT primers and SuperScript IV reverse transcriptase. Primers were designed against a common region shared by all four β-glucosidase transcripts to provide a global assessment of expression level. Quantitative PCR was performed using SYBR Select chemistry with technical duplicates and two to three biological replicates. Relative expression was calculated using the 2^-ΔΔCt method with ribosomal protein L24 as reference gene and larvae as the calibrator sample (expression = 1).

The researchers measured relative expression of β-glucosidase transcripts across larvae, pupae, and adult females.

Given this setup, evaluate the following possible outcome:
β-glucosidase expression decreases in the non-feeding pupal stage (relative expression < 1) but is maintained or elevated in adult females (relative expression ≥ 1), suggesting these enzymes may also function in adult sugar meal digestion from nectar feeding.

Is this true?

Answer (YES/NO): NO